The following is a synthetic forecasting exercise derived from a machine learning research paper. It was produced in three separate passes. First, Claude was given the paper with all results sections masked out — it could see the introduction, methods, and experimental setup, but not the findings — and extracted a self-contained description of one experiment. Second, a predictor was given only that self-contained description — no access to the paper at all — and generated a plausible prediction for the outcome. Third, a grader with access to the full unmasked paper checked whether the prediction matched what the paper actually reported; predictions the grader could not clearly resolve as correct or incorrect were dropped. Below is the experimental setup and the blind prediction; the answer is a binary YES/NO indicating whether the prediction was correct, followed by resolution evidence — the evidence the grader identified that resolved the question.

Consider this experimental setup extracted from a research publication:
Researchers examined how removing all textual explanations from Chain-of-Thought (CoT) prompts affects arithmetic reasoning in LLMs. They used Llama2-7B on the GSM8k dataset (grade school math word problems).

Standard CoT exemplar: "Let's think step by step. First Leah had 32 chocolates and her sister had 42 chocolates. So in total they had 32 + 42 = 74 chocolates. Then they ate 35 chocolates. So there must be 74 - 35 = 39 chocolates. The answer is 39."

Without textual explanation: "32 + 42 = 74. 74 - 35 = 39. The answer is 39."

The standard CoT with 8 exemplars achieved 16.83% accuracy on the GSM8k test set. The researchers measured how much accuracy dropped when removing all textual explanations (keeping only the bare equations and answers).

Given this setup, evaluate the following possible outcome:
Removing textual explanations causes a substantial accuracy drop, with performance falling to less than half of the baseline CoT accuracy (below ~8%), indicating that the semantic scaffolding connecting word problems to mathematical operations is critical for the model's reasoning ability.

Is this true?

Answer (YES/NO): NO